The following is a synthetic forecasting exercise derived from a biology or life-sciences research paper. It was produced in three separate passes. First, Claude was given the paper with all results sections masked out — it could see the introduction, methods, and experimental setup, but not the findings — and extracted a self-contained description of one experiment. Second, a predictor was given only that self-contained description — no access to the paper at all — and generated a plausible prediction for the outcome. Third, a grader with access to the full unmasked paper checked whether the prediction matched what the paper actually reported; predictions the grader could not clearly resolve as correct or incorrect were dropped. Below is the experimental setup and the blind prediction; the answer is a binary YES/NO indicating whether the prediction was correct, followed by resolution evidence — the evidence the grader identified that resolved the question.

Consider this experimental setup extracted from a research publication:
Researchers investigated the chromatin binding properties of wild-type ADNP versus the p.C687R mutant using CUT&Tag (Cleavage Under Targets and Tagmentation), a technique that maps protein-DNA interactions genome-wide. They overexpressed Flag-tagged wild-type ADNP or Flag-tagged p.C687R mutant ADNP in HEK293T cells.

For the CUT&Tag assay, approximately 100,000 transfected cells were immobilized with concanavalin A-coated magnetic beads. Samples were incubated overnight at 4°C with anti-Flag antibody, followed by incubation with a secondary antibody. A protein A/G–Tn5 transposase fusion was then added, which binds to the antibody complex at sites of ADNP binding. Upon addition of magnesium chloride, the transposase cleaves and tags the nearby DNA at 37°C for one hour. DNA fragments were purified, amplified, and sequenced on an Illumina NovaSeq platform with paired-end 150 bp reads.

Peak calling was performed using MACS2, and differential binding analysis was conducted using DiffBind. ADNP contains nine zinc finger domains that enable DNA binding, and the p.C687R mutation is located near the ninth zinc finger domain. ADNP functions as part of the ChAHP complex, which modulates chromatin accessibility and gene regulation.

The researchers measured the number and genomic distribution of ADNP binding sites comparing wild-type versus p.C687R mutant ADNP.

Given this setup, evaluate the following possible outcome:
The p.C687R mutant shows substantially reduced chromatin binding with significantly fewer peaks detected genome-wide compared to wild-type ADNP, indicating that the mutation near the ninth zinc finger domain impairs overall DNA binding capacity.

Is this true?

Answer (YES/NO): NO